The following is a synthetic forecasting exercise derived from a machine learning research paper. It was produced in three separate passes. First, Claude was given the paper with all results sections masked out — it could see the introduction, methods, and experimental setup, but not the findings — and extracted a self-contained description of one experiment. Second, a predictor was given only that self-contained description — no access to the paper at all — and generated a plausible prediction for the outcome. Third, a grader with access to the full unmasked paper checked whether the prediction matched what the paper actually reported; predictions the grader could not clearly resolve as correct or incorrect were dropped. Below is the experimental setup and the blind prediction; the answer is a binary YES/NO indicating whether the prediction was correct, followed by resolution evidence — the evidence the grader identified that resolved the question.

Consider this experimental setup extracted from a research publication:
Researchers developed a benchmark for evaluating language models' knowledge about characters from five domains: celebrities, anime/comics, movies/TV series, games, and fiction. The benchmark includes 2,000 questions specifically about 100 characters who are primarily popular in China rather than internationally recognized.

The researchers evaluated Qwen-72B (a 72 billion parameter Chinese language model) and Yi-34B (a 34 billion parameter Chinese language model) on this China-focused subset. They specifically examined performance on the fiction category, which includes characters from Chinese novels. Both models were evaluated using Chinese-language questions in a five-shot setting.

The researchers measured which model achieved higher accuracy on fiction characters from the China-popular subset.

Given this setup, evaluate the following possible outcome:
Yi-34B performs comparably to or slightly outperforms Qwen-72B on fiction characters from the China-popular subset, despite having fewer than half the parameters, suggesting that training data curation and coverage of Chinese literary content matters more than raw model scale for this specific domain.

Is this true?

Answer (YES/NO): YES